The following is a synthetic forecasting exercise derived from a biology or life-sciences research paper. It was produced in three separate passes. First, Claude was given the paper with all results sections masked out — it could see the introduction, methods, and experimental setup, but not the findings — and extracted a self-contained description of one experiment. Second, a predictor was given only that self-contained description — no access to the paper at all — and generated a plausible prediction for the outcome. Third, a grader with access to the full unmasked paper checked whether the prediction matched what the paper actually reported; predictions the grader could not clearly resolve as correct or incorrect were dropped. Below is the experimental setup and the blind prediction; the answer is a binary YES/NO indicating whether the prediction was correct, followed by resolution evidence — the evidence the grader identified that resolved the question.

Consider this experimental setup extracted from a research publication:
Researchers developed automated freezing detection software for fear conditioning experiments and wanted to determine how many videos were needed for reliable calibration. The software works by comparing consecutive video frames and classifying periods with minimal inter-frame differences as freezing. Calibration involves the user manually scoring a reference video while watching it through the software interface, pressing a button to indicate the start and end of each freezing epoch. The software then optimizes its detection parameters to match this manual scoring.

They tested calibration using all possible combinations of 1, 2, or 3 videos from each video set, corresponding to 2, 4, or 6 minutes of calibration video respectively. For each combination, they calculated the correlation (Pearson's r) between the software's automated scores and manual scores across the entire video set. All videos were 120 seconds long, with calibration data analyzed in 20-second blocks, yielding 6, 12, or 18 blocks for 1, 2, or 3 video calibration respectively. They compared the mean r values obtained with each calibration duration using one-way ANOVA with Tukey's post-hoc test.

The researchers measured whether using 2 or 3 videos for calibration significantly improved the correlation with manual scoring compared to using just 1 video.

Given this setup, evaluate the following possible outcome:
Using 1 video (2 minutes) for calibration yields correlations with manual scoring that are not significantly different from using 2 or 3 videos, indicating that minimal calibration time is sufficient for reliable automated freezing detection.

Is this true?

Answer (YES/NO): YES